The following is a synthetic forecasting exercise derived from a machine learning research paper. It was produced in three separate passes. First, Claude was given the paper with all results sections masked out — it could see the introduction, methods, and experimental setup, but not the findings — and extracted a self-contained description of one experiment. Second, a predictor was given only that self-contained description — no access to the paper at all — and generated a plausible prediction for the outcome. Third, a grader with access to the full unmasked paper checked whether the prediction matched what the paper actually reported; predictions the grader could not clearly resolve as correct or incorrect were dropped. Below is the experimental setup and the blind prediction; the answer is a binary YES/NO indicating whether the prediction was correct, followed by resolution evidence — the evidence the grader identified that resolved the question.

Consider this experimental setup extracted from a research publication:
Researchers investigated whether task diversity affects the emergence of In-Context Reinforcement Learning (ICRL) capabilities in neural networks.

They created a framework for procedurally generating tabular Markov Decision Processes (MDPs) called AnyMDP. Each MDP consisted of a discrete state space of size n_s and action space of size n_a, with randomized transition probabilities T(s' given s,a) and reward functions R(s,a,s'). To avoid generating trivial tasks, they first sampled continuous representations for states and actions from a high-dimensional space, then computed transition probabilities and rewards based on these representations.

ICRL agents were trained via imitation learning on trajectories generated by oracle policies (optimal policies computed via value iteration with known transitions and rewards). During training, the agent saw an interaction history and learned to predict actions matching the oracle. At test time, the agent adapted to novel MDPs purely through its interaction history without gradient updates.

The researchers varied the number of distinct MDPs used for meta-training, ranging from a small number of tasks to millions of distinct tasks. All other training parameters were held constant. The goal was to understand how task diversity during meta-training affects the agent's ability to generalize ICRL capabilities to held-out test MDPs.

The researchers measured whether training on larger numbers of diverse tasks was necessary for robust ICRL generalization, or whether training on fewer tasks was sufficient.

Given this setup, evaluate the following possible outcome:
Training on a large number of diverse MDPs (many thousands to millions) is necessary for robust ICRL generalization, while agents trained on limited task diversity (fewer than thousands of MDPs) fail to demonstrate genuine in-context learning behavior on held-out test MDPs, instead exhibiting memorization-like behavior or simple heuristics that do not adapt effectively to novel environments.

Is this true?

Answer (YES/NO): YES